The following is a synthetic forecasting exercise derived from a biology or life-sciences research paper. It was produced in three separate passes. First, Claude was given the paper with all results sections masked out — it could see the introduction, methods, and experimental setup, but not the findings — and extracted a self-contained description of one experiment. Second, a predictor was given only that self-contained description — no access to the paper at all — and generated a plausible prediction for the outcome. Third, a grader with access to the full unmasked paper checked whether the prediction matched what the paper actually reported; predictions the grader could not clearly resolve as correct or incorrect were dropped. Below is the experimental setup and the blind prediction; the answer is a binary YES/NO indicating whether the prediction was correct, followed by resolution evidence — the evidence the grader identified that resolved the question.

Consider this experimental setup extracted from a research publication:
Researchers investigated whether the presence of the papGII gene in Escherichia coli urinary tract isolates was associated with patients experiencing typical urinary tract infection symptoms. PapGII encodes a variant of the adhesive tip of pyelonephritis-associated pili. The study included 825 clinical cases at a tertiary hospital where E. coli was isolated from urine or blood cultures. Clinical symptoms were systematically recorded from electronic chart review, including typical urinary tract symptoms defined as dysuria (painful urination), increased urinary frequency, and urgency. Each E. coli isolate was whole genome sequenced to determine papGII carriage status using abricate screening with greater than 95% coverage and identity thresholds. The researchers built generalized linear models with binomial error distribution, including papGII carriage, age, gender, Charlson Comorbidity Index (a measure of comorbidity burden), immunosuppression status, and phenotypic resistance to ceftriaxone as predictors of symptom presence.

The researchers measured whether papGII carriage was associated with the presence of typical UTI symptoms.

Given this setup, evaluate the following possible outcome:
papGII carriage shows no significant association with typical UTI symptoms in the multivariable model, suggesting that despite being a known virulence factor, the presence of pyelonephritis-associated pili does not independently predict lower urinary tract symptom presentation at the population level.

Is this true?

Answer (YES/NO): YES